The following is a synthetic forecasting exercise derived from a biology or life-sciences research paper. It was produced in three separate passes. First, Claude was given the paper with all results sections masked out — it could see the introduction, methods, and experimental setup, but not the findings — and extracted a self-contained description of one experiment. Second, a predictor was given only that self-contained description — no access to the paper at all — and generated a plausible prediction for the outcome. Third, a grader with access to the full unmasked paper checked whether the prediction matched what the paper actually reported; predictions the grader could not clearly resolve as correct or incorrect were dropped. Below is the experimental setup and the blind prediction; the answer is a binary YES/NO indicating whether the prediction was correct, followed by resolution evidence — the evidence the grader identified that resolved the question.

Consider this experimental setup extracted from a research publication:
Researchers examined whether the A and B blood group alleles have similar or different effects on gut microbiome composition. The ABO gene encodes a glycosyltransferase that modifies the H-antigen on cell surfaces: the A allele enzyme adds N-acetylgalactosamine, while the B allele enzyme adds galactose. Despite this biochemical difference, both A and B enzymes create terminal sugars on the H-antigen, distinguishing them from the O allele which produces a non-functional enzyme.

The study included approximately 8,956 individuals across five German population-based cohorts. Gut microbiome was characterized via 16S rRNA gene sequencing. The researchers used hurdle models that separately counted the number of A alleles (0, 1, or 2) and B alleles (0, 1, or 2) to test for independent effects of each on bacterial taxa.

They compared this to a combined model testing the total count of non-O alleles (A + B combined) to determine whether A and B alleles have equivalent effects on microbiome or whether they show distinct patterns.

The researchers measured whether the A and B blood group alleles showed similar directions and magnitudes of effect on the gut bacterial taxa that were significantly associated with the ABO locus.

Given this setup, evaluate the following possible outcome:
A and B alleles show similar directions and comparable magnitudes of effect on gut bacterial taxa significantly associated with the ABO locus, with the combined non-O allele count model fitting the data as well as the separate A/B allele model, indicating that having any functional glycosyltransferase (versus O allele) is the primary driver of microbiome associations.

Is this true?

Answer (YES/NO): NO